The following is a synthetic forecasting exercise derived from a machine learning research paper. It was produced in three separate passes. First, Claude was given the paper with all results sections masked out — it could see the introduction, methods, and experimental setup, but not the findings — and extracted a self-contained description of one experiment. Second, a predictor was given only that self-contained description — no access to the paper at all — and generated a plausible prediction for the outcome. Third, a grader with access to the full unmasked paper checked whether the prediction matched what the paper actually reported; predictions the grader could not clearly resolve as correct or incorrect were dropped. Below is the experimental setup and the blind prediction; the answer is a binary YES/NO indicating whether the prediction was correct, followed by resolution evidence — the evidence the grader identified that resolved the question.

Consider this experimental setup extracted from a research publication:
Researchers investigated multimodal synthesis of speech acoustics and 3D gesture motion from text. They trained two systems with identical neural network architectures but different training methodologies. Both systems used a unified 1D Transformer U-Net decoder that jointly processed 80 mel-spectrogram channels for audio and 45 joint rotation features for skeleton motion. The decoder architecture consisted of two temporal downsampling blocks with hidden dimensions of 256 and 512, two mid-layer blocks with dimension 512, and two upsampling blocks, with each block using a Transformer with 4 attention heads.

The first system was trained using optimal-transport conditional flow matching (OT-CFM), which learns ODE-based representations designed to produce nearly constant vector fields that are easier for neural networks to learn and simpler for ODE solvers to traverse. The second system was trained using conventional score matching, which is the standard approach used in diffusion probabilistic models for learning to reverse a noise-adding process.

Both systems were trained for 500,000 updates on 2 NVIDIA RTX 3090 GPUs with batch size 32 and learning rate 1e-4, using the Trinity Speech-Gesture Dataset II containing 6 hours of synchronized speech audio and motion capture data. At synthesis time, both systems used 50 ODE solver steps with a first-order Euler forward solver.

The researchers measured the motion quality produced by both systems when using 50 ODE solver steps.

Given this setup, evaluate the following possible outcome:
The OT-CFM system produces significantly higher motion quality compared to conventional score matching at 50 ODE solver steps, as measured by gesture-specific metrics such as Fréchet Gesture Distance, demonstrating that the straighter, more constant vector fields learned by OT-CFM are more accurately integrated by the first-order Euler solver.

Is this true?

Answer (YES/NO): NO